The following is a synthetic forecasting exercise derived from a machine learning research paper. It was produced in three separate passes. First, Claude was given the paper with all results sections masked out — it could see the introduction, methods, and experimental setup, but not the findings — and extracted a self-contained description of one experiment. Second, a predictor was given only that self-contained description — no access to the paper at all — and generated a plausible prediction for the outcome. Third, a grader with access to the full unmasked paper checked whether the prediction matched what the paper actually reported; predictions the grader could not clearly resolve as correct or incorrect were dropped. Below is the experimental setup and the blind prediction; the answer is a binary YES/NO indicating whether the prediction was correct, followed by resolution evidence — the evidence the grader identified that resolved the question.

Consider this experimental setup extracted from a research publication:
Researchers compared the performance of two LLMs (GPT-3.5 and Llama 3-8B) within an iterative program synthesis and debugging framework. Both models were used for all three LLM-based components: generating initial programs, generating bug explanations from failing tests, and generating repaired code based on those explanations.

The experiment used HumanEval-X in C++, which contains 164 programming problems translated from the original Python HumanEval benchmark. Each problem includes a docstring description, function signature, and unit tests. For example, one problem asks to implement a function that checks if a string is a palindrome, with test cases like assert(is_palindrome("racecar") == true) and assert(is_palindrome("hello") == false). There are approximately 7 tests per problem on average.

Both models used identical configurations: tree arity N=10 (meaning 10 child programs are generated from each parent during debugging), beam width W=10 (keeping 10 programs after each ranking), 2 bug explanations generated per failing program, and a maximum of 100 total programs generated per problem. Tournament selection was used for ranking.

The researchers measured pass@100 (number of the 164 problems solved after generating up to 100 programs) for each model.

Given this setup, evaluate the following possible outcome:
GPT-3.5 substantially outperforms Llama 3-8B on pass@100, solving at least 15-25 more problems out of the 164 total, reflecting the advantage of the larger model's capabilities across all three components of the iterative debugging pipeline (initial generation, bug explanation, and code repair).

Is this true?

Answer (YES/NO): NO